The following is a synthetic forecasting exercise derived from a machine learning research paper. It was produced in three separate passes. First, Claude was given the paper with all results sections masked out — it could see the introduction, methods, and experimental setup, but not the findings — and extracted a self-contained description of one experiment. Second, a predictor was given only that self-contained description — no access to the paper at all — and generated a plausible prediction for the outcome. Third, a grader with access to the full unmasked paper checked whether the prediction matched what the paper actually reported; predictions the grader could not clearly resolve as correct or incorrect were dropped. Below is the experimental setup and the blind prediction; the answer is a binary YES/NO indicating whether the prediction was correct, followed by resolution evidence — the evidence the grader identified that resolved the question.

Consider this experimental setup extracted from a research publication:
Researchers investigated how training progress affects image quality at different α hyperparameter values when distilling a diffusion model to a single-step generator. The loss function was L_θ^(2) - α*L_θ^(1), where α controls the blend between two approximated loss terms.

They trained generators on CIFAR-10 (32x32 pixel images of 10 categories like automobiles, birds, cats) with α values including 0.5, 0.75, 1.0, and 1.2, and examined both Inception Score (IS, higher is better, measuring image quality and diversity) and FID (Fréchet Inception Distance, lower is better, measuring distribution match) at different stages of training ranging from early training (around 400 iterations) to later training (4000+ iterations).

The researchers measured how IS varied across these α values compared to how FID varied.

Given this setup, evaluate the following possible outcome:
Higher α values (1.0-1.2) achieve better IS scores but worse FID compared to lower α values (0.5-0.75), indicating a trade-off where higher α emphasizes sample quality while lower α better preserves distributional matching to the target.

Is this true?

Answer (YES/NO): NO